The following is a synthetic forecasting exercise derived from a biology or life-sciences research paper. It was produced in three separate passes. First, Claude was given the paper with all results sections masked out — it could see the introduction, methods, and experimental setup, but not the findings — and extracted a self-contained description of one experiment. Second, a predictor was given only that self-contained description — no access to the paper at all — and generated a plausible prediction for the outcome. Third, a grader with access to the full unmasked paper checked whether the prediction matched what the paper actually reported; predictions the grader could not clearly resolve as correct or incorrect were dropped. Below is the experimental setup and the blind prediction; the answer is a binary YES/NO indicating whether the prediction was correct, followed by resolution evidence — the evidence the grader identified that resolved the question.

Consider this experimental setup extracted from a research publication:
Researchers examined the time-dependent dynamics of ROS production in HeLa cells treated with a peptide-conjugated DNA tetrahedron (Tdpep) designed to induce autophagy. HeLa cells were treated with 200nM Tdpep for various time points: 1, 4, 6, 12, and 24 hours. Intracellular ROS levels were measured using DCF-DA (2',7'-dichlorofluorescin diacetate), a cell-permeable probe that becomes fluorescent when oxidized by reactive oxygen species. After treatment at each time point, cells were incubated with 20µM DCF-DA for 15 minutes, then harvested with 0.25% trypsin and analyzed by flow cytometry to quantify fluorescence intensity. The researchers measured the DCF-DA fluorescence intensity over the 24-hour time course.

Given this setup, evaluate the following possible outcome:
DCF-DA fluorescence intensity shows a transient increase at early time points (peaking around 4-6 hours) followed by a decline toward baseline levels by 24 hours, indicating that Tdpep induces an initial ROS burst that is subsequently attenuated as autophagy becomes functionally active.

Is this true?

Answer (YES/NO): NO